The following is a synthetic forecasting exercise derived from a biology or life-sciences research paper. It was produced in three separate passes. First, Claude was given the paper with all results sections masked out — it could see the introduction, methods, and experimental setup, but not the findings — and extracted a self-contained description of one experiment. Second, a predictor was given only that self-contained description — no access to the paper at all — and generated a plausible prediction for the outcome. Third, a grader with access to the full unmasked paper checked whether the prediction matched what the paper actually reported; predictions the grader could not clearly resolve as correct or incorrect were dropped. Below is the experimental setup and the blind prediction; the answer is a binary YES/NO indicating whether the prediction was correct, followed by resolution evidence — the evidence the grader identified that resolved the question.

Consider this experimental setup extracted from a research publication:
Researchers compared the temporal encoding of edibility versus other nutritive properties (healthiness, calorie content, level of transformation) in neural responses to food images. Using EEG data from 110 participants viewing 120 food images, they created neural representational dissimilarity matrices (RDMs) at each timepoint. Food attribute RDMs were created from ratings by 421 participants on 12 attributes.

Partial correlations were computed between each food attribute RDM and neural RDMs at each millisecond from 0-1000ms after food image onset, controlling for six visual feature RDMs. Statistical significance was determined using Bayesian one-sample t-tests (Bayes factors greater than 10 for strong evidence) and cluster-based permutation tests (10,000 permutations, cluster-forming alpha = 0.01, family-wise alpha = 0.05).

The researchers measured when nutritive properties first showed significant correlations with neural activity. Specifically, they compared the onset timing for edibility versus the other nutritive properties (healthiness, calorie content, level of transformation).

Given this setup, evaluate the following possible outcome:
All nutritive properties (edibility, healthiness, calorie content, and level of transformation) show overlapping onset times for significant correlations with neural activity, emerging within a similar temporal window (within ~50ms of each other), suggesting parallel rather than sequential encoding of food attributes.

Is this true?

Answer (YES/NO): NO